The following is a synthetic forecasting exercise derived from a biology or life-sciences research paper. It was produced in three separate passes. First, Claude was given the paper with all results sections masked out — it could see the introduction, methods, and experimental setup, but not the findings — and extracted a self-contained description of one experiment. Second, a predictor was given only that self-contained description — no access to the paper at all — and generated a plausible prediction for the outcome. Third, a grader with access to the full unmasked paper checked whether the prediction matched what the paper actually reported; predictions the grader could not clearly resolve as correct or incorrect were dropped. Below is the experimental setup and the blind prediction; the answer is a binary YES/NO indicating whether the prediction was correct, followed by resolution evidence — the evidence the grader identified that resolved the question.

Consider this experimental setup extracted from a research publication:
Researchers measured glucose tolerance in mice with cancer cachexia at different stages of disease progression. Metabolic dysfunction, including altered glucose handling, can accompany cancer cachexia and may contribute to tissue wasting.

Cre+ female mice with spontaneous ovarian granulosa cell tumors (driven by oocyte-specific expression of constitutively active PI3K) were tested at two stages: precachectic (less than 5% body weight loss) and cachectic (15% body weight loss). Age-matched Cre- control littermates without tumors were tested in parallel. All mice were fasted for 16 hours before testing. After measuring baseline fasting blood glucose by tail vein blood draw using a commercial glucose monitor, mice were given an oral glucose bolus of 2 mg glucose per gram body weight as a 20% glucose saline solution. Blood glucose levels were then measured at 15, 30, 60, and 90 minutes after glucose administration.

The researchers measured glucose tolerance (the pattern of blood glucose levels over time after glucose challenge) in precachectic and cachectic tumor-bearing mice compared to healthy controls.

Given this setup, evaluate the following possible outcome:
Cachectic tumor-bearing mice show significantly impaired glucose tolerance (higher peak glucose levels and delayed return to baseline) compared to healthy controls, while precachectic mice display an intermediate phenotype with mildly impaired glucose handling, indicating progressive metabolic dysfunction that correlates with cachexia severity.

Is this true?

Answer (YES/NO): NO